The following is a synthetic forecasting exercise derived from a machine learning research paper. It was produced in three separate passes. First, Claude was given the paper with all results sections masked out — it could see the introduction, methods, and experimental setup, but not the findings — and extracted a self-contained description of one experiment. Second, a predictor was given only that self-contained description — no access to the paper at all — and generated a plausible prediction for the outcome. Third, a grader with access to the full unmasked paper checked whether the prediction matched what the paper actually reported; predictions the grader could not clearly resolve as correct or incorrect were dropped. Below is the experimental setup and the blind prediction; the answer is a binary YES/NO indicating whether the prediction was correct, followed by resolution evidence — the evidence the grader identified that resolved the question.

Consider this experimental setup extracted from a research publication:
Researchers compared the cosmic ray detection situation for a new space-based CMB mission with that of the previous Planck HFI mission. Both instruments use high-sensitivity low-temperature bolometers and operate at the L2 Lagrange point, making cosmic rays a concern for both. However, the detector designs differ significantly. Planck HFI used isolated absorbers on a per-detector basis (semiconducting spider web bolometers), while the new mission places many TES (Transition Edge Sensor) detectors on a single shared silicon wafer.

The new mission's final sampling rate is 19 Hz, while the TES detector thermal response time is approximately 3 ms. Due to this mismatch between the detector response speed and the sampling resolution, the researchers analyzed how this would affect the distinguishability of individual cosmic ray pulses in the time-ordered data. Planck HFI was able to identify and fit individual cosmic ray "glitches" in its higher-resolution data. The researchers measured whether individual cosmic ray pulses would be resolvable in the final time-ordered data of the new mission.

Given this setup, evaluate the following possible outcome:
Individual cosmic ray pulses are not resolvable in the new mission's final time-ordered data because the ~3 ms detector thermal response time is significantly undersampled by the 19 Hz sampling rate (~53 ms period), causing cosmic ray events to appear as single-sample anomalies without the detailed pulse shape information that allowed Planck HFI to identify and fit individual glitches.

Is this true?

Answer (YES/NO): NO